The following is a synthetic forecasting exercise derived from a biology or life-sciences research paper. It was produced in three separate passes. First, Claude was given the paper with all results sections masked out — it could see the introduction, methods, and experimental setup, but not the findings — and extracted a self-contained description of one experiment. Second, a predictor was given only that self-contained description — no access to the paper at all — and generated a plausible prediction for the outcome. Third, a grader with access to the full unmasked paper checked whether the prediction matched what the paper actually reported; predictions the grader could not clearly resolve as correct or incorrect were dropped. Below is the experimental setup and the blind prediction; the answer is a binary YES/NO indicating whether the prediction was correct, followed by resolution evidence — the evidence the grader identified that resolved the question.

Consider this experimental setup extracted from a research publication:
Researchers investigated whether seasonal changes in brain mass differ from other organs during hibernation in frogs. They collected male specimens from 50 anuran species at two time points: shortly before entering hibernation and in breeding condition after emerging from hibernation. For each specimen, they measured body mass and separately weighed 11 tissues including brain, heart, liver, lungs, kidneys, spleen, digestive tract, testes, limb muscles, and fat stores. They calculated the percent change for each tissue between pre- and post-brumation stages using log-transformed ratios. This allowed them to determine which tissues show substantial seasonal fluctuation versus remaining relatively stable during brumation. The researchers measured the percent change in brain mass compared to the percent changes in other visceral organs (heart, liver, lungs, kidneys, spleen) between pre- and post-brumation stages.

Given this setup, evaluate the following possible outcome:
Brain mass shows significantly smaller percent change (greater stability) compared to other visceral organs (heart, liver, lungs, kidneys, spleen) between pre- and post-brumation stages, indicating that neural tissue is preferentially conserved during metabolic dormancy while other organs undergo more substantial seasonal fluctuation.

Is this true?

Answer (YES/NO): NO